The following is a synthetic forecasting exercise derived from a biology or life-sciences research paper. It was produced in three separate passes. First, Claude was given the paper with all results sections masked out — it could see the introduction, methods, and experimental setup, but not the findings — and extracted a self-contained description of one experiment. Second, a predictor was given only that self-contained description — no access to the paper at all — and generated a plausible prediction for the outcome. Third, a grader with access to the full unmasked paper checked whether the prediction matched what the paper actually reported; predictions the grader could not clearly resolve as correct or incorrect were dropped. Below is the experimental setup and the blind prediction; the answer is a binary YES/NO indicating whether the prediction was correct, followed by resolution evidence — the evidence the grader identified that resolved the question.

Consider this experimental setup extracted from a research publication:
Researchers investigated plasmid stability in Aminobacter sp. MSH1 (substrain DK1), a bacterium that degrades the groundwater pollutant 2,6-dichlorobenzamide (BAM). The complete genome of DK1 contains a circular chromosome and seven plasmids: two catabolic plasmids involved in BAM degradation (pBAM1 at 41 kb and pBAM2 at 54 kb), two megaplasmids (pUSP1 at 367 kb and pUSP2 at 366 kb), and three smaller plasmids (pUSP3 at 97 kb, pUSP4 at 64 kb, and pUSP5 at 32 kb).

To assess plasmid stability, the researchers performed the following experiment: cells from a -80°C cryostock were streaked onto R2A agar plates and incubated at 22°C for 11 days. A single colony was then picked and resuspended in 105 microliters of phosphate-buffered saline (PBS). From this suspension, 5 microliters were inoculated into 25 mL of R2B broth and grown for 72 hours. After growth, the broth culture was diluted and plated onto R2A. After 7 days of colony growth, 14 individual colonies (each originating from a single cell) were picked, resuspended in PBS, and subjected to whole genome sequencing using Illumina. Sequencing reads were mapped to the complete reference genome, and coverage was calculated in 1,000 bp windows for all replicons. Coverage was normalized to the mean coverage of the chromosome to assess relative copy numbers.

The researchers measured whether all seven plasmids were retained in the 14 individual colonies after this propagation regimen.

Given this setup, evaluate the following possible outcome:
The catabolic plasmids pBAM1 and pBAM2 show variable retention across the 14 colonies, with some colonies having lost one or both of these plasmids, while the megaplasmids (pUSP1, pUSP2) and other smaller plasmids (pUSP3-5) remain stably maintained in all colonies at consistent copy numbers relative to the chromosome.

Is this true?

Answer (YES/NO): NO